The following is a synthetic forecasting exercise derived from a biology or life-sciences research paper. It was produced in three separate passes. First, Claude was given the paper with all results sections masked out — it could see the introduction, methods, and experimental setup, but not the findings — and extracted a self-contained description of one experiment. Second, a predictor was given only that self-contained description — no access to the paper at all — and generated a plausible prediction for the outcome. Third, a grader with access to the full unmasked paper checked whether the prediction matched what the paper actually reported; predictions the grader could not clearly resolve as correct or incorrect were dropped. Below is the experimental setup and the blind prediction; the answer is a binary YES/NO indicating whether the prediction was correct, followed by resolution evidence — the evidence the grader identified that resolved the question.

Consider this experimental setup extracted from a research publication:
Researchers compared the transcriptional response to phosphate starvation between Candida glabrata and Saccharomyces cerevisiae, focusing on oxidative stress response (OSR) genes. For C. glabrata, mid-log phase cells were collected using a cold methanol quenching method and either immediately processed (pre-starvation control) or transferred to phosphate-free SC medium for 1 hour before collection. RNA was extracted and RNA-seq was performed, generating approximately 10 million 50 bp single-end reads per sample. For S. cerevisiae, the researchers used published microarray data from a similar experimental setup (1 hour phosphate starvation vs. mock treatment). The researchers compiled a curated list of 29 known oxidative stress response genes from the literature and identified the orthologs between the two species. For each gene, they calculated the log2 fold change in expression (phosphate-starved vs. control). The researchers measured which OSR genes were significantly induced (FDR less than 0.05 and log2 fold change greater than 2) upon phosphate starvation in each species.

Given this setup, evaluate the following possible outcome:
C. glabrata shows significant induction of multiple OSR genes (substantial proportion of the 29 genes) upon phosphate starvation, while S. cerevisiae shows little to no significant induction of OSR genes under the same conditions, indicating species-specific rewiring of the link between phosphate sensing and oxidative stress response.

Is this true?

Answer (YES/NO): YES